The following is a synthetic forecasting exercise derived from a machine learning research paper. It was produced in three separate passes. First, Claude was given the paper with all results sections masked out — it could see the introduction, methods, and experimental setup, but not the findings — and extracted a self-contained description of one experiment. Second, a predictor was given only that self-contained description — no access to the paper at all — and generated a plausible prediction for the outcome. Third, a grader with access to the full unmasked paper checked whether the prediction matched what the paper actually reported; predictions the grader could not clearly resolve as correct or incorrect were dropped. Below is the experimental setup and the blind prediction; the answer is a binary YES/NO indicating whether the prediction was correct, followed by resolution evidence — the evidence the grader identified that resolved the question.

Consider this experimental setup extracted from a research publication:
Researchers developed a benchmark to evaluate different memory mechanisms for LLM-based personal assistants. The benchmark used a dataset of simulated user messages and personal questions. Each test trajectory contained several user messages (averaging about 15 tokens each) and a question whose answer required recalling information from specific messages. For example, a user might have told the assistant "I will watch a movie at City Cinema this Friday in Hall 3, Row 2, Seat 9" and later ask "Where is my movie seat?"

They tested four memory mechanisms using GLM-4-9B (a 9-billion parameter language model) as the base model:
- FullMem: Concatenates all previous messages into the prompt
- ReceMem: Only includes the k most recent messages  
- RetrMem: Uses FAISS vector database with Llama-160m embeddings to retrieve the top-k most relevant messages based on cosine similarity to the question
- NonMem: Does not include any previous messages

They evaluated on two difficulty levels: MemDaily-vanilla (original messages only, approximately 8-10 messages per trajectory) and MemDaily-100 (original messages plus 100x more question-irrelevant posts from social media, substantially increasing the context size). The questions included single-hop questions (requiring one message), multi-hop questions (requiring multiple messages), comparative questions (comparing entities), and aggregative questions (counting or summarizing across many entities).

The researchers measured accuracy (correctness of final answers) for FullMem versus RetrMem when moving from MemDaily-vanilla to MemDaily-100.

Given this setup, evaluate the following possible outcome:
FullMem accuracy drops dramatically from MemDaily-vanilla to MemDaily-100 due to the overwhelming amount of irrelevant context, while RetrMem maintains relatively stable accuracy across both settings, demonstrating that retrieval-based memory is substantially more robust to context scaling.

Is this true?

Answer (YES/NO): NO